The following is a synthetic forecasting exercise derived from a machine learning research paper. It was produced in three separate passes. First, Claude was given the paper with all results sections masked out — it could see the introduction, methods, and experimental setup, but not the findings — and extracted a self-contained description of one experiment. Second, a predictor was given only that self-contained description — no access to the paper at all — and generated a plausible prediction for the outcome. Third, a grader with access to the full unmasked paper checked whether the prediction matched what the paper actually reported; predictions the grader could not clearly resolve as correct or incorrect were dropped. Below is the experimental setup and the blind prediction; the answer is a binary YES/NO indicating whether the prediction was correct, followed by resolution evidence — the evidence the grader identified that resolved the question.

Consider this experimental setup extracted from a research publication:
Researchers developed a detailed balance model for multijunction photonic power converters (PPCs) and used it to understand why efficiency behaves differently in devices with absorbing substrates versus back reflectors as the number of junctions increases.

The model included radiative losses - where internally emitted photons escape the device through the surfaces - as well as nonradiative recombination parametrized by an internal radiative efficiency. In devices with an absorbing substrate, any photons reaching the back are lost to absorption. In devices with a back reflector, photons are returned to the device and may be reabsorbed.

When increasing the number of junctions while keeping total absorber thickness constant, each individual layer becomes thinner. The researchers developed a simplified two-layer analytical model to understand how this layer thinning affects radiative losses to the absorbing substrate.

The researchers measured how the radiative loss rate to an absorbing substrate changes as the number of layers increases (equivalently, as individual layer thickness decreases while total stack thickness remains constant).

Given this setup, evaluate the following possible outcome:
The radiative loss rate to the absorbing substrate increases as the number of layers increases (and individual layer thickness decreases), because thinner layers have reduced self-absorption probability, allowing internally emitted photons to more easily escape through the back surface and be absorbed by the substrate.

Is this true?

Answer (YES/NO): NO